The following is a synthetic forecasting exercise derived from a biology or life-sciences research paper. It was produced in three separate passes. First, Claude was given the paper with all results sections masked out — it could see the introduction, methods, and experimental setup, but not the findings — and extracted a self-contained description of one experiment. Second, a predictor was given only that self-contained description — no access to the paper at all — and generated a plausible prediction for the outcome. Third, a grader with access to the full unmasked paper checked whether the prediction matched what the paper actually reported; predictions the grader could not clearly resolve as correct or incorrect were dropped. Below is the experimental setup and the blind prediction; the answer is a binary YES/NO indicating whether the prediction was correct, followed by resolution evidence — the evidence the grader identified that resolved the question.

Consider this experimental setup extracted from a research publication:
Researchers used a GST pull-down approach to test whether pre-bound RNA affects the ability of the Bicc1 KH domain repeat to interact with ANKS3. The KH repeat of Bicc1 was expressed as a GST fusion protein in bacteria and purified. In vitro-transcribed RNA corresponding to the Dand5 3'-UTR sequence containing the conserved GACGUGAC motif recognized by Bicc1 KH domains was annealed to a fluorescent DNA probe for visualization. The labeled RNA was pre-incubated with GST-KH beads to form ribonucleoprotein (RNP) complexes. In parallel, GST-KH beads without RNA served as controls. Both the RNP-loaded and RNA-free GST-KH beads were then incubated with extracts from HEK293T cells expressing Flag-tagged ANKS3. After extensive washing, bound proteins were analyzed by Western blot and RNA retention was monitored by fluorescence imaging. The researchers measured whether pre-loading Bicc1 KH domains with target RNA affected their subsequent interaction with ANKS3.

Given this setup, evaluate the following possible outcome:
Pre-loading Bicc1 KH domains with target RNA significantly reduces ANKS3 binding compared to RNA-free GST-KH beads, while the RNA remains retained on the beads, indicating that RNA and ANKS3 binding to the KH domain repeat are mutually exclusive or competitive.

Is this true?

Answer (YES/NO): YES